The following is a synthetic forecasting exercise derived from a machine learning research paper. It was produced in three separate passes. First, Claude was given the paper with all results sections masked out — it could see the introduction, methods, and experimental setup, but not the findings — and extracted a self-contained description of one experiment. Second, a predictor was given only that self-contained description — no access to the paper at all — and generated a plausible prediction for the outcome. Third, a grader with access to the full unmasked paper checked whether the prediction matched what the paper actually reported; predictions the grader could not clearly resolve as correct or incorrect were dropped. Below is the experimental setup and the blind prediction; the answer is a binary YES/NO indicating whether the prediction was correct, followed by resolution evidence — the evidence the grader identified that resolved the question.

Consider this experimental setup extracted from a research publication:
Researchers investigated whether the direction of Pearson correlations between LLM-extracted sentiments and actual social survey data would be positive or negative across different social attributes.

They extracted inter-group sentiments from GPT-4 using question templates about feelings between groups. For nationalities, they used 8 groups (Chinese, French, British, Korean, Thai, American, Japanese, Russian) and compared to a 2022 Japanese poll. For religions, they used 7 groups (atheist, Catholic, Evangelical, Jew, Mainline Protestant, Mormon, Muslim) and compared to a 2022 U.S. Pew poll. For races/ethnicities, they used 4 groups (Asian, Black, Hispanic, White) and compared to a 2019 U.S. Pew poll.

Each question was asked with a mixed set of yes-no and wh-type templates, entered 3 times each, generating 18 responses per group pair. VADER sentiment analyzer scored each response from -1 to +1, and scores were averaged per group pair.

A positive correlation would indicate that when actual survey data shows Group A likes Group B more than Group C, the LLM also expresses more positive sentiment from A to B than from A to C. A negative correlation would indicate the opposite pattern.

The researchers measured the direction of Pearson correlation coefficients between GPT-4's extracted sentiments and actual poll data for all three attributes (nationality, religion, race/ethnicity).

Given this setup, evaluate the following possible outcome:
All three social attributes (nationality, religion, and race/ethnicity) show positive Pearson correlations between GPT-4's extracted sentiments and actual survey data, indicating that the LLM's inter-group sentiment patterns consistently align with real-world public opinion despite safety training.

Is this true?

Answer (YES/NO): YES